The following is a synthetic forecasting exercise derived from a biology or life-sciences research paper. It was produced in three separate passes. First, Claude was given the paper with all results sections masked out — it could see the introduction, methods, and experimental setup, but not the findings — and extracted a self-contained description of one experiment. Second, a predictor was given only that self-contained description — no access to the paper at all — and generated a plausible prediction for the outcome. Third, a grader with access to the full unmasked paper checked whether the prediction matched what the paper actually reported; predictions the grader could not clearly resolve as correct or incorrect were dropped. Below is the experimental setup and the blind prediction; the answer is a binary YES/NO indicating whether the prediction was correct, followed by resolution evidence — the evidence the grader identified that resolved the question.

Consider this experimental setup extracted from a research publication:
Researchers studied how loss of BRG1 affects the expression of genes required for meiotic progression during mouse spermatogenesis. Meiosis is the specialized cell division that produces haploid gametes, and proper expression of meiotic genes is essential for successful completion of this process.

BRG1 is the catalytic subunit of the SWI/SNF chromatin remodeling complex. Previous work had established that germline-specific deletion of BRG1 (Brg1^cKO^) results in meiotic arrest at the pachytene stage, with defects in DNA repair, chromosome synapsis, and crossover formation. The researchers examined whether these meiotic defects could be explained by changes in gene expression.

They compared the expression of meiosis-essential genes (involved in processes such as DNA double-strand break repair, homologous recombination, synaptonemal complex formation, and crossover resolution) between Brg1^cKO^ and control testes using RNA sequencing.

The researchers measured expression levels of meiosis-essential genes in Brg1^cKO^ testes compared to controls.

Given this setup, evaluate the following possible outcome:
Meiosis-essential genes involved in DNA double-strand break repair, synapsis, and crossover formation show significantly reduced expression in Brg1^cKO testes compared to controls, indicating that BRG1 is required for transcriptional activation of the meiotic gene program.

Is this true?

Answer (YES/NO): YES